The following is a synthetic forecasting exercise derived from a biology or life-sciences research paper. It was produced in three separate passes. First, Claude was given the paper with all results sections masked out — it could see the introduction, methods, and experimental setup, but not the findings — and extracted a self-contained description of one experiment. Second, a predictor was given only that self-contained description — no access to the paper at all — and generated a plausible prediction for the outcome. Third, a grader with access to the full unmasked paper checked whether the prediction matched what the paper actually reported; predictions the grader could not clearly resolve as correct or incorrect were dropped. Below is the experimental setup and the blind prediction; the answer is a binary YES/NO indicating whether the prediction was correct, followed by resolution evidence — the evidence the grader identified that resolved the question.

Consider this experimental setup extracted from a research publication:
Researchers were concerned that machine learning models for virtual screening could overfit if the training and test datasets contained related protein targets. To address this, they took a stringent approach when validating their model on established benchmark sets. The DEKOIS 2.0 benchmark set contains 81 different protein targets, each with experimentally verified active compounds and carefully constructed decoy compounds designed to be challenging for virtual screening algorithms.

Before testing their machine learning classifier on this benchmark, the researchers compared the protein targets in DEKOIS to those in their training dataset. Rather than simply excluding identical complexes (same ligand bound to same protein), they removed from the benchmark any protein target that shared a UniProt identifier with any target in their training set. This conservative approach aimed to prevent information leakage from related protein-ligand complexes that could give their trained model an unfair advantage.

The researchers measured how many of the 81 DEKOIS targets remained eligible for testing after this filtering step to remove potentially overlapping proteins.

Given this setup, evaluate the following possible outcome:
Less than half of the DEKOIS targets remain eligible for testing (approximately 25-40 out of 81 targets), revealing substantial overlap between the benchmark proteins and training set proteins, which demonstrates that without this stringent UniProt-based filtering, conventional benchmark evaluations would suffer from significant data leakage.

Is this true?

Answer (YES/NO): NO